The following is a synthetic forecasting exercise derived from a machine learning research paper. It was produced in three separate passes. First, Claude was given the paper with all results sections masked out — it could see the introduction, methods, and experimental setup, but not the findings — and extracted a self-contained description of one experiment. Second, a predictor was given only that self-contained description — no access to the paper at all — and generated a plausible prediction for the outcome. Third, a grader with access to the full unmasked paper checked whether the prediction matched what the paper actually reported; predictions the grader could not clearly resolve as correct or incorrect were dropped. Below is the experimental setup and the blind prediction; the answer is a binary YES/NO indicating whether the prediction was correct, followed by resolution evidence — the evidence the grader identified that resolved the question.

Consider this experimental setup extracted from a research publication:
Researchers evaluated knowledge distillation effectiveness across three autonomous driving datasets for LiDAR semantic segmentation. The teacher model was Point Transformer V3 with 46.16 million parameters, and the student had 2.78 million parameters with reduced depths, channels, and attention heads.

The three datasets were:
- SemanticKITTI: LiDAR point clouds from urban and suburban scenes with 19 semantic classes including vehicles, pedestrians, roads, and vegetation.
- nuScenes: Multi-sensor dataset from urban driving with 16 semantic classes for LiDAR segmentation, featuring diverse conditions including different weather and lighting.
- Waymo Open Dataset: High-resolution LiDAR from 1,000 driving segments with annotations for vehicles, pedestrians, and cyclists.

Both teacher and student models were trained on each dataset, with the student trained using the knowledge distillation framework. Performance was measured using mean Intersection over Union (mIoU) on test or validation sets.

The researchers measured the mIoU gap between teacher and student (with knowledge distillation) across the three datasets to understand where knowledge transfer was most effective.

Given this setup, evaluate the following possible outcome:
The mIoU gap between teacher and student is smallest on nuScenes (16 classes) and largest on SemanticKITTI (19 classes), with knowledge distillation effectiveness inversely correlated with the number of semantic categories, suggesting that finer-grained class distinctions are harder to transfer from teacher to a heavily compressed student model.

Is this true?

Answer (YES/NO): NO